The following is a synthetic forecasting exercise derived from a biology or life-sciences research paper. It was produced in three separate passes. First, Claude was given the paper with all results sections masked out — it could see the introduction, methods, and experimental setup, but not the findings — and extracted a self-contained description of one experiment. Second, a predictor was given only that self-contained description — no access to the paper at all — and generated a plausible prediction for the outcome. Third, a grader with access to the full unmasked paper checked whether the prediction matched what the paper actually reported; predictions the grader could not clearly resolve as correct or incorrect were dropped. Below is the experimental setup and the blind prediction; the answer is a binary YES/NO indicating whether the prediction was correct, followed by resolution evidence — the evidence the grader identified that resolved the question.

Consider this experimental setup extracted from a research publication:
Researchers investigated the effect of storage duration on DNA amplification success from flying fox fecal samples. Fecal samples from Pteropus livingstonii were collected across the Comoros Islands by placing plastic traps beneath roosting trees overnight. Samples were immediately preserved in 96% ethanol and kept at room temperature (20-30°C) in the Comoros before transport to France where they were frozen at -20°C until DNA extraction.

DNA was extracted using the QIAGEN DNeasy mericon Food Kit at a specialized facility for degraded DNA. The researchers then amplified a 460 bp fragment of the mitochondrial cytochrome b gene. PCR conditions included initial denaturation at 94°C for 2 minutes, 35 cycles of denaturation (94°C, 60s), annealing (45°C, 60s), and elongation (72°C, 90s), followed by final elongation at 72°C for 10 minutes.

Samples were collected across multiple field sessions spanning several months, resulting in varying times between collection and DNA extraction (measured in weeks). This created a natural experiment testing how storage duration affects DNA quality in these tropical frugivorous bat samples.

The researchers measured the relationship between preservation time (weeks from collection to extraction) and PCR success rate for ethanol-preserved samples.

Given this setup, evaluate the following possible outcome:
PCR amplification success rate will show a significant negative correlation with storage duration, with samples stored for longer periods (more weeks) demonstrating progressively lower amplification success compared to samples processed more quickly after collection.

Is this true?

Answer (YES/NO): NO